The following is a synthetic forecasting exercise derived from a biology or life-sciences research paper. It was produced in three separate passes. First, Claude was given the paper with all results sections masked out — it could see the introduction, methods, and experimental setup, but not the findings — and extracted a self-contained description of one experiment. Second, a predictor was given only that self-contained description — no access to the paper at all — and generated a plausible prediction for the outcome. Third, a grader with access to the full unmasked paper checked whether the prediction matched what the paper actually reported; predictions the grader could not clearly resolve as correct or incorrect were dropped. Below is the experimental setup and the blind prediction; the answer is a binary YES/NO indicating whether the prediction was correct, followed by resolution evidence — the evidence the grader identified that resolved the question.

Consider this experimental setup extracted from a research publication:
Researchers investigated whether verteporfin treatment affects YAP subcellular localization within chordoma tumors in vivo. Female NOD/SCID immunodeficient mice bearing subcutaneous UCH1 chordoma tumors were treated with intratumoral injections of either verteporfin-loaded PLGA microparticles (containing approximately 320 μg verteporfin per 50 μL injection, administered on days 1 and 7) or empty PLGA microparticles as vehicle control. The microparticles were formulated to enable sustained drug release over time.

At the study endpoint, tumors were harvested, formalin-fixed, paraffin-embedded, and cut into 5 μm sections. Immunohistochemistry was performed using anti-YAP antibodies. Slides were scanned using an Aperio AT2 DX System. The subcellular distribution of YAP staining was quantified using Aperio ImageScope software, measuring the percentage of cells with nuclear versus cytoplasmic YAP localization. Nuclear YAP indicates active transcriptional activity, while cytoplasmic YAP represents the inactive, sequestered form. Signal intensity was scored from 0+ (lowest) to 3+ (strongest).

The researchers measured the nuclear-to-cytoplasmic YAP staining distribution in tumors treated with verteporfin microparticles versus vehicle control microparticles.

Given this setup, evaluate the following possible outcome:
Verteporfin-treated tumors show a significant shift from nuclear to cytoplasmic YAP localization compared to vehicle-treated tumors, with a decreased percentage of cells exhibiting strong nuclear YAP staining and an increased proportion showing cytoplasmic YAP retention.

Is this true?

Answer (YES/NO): NO